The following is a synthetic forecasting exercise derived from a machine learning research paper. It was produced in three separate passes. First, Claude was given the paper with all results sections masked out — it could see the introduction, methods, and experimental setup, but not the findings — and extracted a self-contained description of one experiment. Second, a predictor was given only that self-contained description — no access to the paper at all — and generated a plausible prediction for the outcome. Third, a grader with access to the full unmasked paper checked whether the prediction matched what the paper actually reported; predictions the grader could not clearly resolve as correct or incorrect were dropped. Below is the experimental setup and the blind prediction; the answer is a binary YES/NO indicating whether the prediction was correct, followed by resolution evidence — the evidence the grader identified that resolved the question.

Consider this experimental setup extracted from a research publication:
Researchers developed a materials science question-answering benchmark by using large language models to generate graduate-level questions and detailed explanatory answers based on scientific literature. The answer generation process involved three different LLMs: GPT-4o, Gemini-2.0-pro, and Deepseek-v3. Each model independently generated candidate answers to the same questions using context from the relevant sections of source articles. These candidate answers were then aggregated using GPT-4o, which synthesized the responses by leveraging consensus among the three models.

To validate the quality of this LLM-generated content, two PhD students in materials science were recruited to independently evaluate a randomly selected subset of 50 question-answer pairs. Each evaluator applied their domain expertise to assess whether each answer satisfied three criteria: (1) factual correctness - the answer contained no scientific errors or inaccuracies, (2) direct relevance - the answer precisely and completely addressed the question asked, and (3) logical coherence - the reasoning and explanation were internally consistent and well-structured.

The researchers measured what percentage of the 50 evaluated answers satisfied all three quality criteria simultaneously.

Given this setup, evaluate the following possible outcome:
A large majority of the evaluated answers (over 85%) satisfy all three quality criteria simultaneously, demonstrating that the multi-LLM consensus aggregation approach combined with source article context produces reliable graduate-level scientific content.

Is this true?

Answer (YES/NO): YES